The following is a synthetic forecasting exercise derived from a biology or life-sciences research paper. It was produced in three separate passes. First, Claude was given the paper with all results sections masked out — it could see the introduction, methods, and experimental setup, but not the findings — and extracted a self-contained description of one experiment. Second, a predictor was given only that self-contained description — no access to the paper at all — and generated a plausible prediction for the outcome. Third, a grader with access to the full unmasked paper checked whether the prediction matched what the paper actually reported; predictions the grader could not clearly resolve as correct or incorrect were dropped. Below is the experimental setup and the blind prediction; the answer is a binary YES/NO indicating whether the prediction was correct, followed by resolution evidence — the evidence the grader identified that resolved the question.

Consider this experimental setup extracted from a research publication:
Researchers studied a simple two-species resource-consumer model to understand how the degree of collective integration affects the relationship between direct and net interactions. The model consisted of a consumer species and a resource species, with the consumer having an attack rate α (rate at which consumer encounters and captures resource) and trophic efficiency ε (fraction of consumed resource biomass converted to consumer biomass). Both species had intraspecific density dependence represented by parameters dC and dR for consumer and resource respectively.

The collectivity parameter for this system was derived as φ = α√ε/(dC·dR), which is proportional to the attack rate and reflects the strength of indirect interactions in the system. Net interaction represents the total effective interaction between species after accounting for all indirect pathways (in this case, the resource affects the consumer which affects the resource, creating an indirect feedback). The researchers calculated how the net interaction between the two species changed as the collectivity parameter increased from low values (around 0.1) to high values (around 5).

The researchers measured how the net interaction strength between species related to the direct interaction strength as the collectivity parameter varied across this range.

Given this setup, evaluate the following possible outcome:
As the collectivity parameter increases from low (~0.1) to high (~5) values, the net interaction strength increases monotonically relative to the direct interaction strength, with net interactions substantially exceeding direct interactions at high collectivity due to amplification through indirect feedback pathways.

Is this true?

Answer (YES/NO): NO